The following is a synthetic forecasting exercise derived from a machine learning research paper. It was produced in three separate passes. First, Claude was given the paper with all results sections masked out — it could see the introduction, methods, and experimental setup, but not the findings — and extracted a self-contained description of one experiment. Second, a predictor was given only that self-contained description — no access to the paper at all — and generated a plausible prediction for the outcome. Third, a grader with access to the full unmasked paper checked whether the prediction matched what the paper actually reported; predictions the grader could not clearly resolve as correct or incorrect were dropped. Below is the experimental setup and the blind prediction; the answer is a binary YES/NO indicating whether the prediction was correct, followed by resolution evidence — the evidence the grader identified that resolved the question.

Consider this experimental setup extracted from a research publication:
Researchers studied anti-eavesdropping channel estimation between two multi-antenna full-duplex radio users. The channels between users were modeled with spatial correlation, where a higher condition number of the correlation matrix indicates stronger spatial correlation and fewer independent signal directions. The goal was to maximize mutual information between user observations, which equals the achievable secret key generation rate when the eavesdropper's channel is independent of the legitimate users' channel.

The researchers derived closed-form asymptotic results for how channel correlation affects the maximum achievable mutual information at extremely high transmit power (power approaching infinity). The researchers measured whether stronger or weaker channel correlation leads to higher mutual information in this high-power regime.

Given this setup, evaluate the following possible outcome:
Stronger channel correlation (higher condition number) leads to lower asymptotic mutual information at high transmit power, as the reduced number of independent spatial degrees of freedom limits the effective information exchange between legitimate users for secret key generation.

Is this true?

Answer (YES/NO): YES